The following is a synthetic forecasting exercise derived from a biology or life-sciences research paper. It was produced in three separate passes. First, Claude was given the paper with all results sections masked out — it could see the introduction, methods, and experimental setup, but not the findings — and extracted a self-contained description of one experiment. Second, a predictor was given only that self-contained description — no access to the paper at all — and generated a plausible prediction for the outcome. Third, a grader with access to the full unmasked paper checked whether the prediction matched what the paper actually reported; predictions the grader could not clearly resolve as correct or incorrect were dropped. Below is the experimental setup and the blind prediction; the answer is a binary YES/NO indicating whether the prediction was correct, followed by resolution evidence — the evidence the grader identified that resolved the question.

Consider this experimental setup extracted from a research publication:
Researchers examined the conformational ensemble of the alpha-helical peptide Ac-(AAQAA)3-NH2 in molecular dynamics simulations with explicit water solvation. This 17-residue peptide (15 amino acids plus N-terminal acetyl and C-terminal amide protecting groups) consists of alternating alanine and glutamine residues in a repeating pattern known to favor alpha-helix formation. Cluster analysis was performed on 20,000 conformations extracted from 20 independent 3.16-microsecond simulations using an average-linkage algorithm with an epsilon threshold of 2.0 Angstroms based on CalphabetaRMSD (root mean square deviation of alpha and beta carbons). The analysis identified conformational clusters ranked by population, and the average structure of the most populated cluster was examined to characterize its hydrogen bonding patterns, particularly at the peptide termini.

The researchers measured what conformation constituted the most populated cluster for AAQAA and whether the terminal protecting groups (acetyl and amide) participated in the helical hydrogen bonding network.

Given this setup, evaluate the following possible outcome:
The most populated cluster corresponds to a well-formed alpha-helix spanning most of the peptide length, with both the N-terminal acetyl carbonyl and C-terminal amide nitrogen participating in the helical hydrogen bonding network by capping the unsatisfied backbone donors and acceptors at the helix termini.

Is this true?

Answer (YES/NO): YES